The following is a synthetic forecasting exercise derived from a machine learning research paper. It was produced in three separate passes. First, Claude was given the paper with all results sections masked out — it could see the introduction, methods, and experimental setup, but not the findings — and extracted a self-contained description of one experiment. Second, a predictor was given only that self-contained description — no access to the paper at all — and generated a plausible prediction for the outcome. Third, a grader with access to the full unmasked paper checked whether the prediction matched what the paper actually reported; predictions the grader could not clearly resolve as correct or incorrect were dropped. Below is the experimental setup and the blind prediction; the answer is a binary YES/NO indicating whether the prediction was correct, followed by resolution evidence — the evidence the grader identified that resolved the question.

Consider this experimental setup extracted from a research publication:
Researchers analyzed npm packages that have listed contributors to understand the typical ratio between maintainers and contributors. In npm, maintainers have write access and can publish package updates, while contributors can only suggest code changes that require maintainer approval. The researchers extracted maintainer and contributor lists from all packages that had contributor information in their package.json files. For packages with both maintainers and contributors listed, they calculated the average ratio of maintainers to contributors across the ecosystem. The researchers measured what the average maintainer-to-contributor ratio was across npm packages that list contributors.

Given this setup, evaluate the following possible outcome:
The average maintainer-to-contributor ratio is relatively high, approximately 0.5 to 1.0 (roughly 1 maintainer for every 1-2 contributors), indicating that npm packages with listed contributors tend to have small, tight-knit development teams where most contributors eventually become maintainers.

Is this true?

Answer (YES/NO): NO